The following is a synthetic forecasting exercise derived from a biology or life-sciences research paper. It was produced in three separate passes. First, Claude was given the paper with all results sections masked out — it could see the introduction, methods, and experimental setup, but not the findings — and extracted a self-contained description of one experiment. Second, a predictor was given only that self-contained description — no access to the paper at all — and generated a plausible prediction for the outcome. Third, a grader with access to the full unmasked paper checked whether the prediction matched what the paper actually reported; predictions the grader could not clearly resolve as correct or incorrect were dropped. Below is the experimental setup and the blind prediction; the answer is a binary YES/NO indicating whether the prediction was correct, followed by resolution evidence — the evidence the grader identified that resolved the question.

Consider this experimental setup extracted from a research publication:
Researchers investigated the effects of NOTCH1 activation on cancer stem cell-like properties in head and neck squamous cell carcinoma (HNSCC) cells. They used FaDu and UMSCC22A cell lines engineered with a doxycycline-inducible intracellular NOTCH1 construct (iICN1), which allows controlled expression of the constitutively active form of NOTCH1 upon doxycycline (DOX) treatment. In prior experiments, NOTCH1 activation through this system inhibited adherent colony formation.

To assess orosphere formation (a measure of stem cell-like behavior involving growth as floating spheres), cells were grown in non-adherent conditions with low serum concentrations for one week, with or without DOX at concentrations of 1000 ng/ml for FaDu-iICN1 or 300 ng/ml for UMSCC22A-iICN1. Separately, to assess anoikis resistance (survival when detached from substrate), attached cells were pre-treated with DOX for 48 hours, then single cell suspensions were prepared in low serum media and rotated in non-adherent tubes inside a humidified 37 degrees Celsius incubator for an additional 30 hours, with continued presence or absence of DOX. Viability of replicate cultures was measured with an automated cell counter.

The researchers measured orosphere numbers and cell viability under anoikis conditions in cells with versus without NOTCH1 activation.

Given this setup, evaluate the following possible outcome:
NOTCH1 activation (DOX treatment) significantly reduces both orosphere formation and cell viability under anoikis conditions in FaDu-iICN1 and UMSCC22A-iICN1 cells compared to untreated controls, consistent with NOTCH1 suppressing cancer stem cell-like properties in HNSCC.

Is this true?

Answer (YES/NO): NO